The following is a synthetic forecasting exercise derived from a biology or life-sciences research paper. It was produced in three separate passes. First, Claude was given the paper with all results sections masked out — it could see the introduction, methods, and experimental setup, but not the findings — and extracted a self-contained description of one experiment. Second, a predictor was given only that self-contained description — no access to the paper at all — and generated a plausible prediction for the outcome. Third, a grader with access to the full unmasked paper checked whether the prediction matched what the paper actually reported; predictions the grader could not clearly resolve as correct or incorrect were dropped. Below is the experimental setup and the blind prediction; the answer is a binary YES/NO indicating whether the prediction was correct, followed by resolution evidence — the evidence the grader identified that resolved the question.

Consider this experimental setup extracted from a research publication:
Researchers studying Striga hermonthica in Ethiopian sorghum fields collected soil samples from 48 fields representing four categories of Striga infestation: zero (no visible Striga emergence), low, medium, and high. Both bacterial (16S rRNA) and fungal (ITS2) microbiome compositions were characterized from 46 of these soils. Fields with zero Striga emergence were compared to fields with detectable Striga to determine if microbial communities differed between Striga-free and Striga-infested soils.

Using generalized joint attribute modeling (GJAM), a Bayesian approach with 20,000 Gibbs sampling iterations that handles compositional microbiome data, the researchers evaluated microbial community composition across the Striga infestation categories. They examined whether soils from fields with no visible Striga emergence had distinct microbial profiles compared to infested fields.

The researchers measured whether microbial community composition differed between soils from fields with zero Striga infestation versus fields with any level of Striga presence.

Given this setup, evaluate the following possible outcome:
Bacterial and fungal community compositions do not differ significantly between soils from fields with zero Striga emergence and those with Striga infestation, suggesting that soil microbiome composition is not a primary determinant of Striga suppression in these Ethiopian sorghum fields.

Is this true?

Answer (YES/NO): NO